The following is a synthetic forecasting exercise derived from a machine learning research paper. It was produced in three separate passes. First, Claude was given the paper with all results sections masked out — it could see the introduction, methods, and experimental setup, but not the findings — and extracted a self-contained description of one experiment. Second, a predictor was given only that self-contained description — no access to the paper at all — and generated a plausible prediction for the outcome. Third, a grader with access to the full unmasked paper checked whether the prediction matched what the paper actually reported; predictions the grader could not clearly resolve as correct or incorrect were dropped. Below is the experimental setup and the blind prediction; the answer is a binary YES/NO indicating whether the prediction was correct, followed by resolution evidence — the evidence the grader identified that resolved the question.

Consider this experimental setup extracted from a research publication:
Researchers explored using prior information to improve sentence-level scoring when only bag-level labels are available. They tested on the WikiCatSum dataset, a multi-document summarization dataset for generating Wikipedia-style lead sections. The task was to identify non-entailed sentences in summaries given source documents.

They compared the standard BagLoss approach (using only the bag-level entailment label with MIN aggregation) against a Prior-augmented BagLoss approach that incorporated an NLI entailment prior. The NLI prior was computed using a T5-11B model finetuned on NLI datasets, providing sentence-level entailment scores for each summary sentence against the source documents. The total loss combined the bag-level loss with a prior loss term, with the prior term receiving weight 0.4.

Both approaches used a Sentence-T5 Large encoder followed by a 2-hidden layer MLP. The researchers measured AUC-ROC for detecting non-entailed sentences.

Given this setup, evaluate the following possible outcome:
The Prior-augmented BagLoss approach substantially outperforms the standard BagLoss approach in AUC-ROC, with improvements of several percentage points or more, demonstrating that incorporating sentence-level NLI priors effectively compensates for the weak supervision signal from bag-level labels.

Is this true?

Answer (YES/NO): YES